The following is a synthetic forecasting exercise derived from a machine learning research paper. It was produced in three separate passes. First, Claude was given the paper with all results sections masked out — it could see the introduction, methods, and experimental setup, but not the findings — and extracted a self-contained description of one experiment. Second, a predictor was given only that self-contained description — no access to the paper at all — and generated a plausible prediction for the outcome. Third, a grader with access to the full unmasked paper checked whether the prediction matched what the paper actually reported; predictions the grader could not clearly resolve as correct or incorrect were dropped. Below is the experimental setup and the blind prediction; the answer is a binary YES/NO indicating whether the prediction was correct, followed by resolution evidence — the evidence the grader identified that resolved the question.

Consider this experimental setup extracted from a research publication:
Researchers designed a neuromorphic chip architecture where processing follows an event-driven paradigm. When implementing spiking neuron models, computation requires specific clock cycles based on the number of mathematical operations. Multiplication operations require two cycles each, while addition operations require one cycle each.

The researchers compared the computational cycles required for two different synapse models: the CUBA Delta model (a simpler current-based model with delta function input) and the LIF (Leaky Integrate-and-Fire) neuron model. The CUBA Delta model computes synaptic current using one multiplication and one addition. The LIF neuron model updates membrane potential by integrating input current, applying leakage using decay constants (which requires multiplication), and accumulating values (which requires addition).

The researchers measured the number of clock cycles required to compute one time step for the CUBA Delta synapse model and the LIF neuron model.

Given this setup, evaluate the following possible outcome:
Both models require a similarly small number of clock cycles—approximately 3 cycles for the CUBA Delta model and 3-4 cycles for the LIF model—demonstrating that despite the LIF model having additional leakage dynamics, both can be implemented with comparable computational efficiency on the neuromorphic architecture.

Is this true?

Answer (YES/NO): YES